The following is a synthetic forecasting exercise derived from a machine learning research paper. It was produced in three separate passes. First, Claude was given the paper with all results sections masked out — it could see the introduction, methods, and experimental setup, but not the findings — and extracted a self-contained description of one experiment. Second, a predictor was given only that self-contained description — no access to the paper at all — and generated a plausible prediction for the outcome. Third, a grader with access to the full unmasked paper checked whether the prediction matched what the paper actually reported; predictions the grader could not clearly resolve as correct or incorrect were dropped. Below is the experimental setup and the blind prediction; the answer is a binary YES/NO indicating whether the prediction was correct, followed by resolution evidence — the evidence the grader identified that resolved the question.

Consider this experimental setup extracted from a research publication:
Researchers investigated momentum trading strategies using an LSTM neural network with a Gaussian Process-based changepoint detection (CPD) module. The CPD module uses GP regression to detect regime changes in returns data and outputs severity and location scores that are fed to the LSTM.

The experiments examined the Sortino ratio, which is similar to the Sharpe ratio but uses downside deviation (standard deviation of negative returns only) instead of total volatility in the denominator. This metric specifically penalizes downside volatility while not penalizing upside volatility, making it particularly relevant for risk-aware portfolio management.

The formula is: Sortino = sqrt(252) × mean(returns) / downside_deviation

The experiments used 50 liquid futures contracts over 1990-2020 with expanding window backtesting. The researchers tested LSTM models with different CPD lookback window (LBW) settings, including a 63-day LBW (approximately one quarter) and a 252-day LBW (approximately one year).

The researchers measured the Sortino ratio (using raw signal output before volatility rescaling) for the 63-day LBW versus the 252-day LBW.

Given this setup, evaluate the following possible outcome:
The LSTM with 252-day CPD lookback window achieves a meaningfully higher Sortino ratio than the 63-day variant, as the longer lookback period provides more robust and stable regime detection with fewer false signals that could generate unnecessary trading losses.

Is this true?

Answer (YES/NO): NO